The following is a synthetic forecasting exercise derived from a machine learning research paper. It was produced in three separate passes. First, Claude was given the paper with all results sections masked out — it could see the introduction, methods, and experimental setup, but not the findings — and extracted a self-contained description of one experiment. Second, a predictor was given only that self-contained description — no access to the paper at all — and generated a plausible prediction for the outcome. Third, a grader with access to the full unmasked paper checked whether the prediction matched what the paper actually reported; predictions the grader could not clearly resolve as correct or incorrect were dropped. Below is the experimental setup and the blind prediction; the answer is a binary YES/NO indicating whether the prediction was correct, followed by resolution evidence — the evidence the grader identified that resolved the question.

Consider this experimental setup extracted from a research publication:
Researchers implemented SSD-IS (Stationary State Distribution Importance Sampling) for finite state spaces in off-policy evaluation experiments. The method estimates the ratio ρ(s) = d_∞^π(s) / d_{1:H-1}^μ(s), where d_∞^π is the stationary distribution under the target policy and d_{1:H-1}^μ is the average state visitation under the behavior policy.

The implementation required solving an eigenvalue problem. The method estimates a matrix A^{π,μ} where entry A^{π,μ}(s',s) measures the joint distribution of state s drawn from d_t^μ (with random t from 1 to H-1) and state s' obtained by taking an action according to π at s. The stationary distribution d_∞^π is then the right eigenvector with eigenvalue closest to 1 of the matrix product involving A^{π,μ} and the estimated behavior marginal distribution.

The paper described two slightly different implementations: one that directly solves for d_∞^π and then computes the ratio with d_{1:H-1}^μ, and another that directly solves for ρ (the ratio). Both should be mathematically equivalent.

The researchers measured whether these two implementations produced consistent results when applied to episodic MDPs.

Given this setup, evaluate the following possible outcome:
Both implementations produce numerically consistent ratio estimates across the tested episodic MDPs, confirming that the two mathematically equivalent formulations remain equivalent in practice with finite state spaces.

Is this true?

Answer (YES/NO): NO